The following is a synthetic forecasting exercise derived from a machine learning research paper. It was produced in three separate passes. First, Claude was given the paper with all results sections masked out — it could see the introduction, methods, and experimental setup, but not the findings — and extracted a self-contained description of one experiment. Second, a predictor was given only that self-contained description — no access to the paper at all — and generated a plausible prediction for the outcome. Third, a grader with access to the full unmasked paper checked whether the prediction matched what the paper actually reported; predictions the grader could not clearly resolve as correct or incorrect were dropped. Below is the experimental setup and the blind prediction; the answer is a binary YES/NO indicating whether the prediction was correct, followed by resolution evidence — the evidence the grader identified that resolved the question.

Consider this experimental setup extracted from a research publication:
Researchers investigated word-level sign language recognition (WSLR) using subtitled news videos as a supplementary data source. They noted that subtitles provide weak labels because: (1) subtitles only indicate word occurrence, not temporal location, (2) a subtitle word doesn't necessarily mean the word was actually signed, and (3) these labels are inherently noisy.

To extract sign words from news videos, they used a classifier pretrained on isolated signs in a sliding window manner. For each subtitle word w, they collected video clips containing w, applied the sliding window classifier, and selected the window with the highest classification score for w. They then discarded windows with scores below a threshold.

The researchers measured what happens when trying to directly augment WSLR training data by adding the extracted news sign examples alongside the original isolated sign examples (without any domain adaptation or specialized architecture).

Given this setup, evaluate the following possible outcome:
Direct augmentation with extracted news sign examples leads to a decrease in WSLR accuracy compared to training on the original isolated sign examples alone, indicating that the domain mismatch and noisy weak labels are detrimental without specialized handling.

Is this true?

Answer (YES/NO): YES